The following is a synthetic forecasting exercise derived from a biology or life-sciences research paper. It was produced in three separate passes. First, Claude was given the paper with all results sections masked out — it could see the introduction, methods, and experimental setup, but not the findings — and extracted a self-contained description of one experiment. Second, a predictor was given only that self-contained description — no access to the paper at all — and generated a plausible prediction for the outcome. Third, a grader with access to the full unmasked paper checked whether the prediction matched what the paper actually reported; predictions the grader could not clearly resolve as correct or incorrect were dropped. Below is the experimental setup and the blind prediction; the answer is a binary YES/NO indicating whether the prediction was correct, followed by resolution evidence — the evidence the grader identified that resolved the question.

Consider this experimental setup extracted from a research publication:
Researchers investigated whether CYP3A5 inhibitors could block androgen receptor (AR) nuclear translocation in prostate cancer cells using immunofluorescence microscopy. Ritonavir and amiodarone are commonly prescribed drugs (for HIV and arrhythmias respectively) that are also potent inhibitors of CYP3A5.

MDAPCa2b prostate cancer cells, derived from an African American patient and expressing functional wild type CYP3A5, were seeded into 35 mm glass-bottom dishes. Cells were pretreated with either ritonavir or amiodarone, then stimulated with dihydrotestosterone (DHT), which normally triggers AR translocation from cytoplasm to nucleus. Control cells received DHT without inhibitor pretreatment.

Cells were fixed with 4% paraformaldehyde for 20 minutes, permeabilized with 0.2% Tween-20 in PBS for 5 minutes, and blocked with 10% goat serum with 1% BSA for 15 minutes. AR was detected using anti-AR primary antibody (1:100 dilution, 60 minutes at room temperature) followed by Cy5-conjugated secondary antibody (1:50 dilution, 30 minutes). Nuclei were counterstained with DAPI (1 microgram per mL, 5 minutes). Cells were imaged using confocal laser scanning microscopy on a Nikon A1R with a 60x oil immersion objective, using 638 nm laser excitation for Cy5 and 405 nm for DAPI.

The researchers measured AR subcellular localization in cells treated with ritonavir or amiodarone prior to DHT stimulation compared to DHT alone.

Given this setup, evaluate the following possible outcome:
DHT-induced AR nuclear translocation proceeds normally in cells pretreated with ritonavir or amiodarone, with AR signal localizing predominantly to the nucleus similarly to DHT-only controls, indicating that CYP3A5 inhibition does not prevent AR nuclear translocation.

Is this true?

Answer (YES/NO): NO